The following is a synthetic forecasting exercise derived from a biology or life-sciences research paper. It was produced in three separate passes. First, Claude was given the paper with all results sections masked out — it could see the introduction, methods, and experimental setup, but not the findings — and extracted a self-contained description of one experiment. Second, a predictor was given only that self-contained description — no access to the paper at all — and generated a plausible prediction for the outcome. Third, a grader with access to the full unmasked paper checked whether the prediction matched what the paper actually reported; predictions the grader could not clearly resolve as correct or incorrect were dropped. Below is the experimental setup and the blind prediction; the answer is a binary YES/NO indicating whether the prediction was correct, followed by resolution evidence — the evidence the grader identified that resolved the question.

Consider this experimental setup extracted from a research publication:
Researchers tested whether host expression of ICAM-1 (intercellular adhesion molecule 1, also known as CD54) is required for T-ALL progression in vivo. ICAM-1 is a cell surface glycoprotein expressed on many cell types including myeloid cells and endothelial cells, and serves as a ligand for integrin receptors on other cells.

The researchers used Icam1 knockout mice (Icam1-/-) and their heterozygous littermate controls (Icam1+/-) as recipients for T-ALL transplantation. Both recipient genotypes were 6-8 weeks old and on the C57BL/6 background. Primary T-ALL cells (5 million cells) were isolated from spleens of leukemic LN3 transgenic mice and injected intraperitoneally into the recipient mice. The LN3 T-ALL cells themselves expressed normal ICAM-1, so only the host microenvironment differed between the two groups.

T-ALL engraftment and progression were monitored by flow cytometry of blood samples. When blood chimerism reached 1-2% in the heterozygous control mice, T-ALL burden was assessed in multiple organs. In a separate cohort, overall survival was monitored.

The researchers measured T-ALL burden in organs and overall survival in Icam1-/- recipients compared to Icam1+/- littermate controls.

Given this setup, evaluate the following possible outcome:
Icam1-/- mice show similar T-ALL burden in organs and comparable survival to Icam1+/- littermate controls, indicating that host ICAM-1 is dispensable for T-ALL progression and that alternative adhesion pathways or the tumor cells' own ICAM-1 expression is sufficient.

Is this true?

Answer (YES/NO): NO